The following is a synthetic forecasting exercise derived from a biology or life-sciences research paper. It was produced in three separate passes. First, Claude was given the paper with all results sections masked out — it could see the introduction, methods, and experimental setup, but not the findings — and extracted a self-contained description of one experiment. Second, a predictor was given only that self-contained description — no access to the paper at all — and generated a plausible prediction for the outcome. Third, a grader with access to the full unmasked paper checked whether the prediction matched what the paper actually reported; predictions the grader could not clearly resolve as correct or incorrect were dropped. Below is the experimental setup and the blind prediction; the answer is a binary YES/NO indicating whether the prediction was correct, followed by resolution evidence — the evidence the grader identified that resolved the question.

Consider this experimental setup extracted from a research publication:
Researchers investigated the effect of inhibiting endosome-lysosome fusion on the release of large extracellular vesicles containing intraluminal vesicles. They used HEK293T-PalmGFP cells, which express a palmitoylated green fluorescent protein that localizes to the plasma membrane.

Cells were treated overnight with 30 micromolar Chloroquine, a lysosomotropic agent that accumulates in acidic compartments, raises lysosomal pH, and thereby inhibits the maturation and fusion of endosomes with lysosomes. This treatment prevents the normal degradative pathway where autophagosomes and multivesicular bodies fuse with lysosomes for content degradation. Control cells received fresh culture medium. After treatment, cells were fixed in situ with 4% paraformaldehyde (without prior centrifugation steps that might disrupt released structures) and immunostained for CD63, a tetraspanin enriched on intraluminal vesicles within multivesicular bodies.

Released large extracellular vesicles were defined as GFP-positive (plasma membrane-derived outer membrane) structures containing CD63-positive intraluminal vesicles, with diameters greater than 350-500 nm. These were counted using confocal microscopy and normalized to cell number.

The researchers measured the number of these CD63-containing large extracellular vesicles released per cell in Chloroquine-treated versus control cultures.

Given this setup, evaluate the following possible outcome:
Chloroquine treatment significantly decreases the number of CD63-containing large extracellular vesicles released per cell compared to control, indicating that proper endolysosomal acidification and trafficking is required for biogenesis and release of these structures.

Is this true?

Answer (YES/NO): NO